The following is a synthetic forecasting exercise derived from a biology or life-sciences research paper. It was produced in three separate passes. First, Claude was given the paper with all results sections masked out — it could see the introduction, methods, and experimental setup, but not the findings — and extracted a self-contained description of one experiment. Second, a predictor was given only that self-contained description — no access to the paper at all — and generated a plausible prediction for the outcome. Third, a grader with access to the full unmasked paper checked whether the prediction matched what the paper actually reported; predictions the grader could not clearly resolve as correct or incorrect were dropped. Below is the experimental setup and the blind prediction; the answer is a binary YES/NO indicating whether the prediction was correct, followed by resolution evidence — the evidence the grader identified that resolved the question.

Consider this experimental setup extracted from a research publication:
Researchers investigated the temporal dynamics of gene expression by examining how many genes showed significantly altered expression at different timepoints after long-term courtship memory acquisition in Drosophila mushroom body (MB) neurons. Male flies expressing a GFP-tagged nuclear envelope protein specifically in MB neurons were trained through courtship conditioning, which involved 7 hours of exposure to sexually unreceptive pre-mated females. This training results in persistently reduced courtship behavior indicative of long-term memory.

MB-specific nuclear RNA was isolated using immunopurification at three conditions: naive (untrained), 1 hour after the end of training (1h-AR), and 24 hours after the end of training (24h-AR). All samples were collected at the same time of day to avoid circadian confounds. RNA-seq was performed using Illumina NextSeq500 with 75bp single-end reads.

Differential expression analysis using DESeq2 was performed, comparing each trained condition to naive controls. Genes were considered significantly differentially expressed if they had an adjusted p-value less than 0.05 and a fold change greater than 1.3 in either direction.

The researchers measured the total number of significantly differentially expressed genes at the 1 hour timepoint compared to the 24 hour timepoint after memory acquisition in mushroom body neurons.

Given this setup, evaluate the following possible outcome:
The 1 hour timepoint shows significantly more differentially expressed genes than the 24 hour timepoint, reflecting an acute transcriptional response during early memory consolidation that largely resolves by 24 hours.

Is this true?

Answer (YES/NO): YES